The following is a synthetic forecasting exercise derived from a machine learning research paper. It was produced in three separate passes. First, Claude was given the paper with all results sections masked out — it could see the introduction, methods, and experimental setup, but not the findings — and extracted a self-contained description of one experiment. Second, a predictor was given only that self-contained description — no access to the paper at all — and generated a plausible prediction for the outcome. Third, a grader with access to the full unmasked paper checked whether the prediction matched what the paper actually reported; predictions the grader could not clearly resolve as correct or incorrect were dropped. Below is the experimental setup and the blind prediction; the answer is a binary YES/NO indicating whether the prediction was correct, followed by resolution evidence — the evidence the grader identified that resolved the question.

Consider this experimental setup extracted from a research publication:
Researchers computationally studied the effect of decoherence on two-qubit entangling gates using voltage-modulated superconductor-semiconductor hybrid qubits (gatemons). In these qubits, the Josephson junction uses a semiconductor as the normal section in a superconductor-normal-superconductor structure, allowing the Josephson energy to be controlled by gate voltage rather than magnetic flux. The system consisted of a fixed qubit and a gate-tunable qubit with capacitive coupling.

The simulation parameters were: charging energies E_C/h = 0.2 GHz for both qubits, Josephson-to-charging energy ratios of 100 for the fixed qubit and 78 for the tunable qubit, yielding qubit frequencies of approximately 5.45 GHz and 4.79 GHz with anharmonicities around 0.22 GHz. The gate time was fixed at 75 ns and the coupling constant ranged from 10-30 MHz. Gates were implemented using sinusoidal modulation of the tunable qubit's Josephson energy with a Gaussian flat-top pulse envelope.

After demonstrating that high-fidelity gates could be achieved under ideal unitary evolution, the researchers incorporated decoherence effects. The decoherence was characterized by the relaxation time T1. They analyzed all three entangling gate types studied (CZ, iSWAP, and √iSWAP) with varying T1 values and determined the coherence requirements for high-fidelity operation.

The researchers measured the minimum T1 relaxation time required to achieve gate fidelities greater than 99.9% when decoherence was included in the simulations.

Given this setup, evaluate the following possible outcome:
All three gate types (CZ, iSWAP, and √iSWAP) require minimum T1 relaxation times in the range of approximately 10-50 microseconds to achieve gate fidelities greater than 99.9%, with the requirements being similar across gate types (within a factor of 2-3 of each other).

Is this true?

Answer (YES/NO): NO